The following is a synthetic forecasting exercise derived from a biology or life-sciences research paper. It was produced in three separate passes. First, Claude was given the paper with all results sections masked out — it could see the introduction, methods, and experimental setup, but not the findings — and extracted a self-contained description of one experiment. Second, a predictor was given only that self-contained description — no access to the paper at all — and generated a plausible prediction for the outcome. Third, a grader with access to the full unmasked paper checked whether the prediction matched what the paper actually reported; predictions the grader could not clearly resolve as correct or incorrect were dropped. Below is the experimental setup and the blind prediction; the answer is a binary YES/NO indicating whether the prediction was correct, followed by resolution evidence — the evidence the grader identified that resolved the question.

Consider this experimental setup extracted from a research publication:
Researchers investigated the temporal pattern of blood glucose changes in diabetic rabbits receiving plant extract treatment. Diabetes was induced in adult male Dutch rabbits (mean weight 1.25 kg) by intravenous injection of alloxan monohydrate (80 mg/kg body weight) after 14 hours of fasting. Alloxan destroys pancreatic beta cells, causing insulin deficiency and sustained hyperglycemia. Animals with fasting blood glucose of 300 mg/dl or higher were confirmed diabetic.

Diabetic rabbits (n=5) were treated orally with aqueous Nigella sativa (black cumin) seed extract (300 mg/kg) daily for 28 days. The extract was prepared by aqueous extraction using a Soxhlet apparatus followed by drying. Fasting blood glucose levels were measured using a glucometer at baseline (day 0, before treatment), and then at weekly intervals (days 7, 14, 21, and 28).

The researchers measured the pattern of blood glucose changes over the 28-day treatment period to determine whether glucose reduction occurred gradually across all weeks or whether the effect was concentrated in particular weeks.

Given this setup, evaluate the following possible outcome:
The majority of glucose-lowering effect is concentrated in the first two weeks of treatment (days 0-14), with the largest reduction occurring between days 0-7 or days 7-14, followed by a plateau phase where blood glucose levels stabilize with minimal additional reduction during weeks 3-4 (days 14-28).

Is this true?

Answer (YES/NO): NO